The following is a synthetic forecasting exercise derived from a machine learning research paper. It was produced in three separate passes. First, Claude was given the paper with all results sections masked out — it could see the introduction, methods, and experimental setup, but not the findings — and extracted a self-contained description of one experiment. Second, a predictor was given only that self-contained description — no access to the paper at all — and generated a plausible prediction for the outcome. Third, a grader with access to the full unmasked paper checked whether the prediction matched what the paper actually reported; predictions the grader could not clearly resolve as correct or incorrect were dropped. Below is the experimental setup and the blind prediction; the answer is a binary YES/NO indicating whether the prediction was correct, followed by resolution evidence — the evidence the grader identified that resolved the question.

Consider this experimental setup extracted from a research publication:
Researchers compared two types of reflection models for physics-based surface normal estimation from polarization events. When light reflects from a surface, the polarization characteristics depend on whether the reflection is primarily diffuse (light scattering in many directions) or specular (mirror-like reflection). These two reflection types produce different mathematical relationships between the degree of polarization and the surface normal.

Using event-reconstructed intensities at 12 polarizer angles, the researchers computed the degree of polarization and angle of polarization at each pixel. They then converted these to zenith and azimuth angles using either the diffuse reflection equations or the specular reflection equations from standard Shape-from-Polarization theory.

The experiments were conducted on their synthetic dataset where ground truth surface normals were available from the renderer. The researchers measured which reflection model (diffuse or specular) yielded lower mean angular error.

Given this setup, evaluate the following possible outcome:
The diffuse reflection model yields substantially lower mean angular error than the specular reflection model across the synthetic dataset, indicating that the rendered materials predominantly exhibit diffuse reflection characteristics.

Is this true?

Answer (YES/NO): NO